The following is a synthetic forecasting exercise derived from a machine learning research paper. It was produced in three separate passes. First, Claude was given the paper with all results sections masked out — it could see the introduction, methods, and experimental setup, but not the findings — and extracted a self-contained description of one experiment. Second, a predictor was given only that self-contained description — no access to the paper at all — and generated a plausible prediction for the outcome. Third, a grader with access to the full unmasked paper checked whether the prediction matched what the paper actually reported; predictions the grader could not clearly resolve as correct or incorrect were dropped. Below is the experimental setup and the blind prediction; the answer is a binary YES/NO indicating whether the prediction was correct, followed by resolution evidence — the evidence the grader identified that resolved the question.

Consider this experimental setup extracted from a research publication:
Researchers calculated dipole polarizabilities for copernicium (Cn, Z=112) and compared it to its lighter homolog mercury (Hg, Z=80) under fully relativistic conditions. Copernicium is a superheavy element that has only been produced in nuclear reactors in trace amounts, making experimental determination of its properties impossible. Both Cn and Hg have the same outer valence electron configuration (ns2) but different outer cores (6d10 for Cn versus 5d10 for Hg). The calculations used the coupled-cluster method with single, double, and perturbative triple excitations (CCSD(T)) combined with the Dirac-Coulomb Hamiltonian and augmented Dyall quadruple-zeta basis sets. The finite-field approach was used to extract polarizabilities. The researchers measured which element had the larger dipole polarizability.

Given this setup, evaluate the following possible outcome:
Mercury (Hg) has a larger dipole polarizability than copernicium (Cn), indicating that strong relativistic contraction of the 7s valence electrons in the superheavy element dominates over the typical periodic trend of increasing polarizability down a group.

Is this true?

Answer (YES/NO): YES